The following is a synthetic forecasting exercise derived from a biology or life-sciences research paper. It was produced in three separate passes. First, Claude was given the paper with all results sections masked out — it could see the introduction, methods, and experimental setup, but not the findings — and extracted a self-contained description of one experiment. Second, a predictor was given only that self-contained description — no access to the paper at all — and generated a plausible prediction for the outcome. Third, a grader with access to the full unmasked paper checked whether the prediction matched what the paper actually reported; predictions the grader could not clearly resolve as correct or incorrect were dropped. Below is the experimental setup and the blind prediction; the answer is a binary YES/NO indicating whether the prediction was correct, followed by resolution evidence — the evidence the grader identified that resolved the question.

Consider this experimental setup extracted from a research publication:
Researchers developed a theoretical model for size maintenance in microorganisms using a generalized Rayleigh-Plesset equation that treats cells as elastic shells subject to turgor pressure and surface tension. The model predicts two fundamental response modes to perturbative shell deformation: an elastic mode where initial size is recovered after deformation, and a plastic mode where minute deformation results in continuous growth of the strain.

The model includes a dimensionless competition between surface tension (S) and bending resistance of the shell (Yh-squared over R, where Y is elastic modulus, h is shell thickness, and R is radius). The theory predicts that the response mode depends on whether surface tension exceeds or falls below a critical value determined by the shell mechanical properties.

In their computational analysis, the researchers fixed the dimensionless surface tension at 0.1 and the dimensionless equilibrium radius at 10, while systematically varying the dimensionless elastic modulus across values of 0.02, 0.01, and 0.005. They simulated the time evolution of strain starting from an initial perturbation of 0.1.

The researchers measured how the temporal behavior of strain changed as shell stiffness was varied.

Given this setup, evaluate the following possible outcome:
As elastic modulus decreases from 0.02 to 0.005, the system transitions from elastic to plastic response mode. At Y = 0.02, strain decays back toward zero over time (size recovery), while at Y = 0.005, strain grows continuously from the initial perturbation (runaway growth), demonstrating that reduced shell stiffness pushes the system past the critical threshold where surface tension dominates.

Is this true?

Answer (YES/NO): YES